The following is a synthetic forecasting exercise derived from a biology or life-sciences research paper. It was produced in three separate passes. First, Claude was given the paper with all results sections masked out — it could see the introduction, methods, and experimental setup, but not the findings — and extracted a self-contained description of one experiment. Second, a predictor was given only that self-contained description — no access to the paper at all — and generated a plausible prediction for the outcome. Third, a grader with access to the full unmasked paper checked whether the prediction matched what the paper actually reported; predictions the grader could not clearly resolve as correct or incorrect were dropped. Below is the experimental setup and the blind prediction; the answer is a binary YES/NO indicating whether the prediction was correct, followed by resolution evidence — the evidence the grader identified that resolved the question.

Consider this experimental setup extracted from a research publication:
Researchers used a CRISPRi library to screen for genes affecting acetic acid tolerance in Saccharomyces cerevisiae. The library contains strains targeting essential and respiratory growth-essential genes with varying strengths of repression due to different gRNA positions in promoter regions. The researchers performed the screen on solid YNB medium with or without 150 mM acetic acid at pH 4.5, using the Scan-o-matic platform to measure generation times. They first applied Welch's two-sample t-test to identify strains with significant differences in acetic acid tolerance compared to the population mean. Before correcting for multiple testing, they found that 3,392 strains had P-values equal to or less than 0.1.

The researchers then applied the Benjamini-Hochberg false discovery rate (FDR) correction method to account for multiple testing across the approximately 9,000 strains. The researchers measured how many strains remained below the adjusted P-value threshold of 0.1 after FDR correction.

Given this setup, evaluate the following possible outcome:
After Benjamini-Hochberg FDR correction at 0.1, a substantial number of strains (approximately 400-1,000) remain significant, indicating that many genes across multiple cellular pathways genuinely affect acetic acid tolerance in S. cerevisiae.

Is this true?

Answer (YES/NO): NO